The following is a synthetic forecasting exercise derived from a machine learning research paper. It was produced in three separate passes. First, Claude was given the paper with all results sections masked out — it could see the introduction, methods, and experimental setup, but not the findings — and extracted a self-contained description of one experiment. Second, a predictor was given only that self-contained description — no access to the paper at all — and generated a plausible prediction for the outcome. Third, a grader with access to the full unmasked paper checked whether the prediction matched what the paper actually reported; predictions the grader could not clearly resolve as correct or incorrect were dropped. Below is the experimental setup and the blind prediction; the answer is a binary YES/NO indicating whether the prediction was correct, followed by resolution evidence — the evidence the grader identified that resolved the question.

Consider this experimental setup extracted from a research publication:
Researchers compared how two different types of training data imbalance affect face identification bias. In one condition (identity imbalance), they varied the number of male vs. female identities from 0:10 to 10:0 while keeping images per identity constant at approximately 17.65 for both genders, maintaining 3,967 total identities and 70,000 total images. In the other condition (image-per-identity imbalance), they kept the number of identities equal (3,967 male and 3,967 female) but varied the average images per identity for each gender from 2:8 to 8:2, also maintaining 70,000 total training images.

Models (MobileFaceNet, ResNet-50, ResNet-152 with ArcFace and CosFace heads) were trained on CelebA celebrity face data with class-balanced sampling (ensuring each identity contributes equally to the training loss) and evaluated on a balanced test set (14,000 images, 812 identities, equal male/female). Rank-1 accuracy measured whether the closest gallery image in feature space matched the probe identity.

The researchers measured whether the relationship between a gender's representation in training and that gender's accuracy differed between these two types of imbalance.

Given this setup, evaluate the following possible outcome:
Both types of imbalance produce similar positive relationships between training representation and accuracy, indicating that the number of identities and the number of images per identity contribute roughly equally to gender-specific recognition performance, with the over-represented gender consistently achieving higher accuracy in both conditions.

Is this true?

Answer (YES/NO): NO